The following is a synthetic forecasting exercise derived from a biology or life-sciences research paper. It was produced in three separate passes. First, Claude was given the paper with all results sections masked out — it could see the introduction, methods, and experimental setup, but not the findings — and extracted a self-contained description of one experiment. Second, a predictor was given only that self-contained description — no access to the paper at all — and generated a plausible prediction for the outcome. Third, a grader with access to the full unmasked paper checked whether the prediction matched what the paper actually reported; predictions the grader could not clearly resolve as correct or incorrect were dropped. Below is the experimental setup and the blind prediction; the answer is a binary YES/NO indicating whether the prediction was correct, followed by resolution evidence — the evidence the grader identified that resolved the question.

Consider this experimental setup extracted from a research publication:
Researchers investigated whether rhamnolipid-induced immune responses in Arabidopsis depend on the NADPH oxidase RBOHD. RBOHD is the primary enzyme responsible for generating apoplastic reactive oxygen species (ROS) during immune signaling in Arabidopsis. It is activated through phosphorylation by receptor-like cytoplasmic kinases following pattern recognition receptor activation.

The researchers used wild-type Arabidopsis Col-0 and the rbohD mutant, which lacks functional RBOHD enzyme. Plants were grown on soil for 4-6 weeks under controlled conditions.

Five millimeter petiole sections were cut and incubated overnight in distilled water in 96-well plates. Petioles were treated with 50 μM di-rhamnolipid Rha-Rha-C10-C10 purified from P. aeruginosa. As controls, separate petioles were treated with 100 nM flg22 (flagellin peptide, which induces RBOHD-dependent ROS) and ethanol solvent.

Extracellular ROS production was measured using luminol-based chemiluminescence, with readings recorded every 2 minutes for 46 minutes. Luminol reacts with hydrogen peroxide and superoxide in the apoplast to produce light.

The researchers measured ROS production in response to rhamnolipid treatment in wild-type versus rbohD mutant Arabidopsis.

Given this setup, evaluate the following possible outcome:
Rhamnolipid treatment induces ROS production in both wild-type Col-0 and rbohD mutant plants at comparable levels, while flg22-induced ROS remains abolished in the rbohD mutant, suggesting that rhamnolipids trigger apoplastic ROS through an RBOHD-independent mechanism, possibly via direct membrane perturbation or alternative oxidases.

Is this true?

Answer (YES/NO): NO